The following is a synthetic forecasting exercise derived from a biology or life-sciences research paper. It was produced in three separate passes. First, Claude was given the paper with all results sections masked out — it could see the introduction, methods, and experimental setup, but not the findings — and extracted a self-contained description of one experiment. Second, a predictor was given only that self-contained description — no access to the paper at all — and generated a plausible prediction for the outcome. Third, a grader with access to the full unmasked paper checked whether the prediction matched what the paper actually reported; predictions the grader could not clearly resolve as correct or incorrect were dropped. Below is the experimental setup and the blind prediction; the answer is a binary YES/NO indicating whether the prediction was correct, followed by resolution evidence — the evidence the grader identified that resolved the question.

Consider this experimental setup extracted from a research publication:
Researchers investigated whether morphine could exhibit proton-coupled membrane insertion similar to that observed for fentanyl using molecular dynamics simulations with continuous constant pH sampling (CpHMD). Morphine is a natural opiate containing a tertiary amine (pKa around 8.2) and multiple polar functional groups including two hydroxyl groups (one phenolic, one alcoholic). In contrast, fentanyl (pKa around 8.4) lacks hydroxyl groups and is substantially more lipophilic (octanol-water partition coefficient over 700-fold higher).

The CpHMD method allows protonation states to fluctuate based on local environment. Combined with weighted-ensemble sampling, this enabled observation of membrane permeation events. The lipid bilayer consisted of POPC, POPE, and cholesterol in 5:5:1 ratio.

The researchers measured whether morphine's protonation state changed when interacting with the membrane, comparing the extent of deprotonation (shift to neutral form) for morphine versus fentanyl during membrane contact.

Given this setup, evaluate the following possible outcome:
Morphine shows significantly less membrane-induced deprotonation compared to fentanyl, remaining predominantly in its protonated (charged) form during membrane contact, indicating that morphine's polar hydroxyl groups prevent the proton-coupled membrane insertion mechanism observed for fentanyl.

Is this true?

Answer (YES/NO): NO